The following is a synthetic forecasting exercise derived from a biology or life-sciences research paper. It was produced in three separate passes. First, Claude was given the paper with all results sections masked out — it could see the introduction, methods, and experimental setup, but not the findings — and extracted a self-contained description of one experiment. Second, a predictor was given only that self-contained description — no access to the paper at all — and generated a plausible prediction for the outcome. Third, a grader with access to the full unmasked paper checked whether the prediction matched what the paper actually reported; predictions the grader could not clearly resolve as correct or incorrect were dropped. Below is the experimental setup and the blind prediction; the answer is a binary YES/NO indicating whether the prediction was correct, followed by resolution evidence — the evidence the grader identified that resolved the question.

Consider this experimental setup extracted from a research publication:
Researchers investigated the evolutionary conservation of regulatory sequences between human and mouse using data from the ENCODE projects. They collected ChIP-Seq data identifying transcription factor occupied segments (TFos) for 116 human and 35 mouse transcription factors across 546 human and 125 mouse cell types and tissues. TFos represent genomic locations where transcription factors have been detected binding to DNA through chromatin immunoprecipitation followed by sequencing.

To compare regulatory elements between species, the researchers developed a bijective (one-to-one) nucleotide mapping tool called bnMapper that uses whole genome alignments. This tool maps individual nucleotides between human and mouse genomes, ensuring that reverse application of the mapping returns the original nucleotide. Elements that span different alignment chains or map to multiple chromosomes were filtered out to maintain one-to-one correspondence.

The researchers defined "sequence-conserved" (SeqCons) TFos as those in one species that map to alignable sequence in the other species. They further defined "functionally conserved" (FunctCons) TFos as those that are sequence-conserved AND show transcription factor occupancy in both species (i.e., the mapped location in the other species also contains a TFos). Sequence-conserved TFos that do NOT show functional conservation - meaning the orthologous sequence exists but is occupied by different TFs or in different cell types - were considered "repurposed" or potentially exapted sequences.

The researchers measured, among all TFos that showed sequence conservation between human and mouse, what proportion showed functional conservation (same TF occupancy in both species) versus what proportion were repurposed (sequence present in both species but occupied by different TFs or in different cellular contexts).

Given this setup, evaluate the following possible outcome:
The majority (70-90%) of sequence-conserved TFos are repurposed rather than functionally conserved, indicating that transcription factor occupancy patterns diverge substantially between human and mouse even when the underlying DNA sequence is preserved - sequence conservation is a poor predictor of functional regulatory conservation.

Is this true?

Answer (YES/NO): NO